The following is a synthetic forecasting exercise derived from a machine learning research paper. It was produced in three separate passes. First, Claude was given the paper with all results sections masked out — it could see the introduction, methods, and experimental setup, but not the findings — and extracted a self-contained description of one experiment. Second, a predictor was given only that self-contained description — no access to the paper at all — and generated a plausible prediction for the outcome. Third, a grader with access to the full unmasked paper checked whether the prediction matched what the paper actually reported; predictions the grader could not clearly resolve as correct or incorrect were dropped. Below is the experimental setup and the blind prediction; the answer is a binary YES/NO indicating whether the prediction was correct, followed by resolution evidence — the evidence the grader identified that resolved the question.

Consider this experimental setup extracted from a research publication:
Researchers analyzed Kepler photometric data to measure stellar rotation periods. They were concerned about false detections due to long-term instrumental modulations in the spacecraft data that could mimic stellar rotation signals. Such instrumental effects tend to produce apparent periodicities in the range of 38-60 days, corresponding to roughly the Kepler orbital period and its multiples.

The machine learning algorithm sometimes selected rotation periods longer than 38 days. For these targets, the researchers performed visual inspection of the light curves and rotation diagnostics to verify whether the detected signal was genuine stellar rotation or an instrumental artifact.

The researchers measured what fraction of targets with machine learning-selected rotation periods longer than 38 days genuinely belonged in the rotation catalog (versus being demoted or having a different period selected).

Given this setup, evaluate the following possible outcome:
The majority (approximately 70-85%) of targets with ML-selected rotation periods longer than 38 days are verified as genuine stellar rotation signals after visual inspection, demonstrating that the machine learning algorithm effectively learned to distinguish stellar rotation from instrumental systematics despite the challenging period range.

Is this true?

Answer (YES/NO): NO